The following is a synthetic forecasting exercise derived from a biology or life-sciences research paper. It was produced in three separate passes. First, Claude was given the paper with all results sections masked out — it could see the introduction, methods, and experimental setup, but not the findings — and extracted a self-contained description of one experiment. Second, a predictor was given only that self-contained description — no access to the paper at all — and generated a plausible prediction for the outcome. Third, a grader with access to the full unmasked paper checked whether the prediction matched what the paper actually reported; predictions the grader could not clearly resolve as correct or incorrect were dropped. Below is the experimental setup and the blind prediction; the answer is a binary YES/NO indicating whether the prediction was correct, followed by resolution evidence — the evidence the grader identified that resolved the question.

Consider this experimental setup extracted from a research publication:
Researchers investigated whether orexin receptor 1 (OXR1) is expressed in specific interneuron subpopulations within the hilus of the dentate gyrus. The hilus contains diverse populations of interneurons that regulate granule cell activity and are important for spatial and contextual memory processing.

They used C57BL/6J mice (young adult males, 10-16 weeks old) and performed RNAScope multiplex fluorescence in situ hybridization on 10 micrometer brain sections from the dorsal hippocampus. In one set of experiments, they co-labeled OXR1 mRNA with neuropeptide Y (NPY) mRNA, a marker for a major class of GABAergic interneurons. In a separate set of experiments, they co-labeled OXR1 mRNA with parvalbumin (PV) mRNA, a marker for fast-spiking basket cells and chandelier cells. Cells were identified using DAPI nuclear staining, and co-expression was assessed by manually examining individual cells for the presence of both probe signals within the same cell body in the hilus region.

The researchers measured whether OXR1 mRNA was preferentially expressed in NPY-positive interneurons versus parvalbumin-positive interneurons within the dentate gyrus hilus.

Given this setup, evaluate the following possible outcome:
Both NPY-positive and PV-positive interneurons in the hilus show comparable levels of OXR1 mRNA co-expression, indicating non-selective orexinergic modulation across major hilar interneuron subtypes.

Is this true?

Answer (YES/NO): YES